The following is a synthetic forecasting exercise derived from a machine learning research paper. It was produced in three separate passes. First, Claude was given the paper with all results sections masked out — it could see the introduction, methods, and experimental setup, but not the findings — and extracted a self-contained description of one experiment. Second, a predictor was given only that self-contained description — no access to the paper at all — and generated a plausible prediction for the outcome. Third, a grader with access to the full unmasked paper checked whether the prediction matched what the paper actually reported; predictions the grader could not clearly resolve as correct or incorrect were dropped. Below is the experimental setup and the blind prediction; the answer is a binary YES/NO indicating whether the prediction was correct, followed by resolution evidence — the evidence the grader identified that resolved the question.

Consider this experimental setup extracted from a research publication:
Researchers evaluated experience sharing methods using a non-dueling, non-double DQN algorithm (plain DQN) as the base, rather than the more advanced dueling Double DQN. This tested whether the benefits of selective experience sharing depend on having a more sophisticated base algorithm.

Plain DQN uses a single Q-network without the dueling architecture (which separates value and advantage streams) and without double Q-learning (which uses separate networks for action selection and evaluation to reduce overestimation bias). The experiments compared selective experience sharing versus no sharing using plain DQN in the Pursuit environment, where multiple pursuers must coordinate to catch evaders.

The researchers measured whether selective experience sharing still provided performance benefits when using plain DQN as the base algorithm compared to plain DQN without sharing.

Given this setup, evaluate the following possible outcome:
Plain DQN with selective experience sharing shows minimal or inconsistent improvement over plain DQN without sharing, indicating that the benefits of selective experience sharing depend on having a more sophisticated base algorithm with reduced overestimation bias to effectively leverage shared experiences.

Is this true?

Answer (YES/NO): NO